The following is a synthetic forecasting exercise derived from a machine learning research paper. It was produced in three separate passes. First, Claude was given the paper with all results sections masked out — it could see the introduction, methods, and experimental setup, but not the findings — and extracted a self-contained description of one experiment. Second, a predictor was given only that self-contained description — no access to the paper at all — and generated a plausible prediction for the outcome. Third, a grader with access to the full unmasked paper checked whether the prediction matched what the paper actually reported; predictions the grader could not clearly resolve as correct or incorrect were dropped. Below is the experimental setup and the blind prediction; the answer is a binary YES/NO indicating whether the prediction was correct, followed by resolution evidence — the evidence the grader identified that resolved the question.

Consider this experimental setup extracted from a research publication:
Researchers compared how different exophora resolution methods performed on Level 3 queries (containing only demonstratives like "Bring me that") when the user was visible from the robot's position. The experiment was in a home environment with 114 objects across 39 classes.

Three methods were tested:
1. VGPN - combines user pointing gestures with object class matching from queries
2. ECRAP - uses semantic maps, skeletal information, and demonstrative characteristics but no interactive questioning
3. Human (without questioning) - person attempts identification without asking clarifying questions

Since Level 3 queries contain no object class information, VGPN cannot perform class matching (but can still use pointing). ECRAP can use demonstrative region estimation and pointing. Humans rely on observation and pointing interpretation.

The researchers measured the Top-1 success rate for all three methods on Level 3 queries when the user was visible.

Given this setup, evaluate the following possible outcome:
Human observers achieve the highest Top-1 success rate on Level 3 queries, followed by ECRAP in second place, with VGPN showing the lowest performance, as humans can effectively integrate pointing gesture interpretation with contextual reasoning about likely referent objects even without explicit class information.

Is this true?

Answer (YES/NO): YES